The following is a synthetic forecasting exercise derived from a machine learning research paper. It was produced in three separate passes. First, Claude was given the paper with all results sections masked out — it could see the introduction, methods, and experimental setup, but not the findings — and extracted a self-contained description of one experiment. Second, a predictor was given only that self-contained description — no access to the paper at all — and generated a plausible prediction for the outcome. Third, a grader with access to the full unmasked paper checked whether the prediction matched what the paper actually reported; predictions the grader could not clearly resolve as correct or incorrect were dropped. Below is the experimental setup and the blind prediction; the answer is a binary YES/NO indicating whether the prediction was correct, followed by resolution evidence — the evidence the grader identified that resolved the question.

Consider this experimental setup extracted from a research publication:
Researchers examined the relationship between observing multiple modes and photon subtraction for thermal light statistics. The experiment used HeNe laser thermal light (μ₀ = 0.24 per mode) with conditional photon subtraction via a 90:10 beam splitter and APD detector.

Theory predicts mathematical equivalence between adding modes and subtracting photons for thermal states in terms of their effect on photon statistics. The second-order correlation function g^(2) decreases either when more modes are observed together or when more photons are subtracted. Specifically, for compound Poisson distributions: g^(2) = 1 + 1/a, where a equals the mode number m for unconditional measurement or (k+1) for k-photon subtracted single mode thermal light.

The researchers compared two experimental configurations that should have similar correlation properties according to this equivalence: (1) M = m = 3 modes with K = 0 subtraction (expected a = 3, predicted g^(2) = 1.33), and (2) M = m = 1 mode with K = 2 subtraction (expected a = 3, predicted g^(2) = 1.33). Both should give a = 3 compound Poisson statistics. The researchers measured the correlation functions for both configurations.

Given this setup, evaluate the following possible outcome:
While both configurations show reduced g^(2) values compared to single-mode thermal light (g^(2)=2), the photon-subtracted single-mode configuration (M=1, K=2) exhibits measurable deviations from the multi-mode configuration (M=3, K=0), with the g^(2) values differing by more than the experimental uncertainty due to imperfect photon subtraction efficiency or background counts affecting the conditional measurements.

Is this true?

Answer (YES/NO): NO